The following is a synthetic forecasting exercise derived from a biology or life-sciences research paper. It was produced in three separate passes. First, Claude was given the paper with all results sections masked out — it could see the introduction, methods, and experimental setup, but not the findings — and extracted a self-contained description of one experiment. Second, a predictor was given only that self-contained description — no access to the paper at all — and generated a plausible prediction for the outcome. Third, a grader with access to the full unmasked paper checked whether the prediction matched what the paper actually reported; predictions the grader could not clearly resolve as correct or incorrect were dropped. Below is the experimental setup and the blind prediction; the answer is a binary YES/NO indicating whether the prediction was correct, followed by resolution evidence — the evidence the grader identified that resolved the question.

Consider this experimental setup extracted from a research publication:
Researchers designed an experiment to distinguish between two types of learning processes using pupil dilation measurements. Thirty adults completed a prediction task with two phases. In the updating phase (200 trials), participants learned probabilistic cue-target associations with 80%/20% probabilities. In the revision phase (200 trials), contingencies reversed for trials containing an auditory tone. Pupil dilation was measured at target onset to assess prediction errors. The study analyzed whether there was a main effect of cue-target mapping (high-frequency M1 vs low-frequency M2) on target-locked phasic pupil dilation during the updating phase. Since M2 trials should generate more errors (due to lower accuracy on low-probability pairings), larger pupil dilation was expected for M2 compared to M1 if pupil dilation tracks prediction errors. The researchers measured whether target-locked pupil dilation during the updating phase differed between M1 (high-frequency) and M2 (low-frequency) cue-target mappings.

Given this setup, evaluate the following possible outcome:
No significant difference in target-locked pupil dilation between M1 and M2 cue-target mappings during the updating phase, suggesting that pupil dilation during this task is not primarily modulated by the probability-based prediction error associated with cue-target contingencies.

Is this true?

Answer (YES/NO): NO